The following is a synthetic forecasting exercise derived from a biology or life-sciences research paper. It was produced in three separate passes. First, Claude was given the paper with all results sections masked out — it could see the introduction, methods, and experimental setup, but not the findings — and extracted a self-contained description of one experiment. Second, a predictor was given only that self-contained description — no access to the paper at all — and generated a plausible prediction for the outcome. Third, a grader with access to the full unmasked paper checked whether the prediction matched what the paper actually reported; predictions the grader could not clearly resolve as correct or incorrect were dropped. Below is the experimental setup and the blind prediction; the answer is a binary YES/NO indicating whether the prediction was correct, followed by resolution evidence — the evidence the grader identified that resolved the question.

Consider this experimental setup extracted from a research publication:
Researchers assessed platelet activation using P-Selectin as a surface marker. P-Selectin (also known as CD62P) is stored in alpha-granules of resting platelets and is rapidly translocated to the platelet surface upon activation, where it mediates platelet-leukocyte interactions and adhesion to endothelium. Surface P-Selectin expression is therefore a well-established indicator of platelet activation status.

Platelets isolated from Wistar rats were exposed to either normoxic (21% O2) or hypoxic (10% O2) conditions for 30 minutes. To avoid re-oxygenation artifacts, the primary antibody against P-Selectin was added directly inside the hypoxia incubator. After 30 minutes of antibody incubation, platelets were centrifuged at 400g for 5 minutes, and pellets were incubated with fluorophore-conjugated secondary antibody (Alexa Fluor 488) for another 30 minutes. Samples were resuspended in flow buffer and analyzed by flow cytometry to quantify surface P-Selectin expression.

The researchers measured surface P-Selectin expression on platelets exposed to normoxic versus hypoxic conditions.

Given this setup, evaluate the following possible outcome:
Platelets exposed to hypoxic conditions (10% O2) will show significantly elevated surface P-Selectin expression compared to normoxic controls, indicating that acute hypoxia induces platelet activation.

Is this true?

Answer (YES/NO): YES